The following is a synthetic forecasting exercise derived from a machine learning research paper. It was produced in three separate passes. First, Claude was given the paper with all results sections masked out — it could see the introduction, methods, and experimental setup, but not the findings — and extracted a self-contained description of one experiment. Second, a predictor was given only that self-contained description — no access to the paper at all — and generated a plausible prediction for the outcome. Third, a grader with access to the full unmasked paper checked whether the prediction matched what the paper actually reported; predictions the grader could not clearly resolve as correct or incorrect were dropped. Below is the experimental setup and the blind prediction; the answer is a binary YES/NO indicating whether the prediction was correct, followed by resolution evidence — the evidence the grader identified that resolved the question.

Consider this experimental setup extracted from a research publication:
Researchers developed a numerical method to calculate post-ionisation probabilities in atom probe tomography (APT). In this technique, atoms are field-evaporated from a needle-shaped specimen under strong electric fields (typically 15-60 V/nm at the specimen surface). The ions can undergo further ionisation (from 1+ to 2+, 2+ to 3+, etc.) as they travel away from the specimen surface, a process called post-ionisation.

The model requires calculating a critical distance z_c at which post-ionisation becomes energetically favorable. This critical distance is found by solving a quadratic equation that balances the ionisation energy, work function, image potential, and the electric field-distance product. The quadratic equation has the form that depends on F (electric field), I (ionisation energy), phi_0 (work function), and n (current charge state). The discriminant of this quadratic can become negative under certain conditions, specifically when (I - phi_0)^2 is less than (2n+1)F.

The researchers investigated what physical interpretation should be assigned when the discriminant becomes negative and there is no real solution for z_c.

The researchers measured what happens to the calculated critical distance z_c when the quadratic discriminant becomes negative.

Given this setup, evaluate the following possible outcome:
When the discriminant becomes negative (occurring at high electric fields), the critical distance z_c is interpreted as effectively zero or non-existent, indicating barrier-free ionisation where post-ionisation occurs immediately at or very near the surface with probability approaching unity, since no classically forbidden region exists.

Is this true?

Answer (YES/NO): NO